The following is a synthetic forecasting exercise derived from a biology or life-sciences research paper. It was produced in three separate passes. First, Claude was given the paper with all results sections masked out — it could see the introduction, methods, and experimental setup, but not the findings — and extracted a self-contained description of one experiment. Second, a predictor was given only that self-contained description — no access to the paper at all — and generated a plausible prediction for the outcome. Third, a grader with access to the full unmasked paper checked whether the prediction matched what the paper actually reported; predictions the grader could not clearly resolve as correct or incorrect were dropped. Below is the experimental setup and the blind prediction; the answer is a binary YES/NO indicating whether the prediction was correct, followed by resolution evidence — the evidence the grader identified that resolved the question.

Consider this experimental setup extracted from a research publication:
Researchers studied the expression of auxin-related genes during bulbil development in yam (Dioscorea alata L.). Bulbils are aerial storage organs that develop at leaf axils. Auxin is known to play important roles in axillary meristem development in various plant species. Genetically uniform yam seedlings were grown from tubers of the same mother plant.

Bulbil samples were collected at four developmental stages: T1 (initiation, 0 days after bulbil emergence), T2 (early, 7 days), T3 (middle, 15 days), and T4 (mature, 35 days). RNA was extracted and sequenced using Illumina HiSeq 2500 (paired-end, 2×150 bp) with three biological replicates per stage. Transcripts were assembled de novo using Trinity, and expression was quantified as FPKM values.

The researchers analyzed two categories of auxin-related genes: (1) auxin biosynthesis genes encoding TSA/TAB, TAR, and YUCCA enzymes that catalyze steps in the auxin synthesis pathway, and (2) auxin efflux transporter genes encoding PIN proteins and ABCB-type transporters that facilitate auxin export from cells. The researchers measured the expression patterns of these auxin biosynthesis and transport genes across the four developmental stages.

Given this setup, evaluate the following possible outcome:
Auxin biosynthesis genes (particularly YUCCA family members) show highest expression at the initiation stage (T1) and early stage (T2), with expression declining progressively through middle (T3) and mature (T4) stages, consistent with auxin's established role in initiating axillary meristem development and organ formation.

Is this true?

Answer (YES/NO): NO